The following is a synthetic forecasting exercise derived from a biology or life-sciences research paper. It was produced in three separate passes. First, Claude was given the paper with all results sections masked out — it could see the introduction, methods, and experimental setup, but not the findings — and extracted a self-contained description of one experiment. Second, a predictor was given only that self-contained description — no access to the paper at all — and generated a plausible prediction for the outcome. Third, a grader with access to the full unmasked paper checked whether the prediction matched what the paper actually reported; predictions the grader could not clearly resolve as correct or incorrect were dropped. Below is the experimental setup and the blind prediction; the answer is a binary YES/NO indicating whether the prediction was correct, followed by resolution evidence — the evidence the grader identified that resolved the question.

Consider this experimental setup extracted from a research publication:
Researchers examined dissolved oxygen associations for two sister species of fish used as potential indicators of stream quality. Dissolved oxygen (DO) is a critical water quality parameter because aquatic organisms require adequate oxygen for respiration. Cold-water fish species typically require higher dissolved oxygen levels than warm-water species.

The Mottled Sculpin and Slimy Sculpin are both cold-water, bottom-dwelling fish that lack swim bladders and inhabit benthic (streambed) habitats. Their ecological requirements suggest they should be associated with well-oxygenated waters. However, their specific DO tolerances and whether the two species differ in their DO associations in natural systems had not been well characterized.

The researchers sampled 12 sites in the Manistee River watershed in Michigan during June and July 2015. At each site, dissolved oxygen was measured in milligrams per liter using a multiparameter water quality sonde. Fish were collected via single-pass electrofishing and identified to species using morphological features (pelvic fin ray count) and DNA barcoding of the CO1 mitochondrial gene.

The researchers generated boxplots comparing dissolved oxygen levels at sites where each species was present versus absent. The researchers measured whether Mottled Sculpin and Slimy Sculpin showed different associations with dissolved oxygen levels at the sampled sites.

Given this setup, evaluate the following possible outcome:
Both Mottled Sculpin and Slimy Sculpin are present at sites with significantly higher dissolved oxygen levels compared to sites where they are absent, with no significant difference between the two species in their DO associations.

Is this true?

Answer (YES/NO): NO